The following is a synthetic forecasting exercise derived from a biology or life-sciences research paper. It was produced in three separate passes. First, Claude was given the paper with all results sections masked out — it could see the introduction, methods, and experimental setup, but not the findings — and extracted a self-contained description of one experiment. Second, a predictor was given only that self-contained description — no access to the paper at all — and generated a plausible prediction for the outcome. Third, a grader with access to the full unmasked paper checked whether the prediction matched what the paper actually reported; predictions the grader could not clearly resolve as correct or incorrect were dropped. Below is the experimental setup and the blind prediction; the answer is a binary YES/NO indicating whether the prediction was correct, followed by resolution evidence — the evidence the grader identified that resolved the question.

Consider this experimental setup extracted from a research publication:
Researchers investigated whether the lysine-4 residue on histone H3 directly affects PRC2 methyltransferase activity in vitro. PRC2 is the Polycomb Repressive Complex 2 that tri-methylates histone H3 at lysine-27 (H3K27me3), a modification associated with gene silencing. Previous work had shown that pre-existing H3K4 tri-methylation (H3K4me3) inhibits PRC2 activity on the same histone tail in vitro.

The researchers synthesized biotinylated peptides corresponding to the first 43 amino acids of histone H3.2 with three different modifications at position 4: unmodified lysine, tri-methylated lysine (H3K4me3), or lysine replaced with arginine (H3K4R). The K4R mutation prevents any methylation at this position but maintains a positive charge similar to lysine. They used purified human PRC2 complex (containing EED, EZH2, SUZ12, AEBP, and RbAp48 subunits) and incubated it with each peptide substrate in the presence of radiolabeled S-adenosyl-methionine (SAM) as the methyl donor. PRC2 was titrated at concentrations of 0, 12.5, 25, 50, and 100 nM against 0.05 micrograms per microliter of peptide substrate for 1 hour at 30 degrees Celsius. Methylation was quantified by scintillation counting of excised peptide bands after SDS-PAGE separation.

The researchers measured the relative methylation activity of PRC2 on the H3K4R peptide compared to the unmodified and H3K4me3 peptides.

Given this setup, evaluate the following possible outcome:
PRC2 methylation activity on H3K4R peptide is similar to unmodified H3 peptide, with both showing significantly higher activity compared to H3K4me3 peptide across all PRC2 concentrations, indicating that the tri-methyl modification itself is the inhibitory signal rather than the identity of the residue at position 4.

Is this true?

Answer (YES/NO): NO